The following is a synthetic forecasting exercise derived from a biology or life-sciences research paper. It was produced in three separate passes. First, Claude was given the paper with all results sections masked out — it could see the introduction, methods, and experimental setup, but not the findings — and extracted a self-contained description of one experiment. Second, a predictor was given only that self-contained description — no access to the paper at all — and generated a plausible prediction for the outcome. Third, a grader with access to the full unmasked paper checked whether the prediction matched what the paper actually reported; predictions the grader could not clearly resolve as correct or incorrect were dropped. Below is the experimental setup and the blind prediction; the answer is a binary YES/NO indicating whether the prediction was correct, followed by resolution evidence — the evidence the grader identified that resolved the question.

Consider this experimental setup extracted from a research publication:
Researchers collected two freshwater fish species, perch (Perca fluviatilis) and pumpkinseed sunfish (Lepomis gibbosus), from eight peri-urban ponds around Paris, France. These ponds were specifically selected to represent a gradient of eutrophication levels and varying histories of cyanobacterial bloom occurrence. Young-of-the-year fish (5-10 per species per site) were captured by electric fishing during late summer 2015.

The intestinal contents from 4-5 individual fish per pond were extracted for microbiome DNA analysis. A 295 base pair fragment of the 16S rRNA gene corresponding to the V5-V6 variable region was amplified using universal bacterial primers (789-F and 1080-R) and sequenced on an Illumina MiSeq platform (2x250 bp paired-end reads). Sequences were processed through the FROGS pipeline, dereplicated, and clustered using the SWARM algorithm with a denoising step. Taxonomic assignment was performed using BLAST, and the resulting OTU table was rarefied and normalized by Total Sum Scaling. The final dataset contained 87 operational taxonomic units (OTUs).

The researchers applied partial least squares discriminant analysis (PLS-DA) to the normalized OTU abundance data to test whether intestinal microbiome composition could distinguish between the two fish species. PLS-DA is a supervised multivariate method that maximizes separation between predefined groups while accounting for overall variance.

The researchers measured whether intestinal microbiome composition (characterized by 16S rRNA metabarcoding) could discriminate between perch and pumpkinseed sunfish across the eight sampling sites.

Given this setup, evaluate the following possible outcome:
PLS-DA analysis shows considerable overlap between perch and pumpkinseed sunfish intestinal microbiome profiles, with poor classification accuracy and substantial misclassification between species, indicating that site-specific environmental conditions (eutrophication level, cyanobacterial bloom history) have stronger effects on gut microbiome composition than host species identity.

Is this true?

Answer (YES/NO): NO